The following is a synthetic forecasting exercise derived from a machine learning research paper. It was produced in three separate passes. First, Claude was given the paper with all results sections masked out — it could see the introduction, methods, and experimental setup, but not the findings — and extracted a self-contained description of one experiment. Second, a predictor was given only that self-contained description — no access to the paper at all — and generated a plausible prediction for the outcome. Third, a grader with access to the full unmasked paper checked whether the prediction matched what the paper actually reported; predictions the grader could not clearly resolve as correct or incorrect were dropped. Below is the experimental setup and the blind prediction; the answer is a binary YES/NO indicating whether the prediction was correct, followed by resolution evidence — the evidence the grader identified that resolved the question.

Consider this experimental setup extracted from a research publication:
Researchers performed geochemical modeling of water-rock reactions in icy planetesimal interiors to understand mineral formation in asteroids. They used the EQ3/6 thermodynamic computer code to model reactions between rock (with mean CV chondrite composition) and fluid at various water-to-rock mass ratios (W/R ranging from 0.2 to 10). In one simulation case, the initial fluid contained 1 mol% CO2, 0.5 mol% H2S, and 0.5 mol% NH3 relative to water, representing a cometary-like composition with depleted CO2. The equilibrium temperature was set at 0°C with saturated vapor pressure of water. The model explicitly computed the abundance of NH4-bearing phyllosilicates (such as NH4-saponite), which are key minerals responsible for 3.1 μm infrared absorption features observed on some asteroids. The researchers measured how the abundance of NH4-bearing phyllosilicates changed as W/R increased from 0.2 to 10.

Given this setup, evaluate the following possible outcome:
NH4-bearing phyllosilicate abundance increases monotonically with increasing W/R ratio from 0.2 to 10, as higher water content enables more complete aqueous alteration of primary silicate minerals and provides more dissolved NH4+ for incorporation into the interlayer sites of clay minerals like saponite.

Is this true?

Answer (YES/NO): NO